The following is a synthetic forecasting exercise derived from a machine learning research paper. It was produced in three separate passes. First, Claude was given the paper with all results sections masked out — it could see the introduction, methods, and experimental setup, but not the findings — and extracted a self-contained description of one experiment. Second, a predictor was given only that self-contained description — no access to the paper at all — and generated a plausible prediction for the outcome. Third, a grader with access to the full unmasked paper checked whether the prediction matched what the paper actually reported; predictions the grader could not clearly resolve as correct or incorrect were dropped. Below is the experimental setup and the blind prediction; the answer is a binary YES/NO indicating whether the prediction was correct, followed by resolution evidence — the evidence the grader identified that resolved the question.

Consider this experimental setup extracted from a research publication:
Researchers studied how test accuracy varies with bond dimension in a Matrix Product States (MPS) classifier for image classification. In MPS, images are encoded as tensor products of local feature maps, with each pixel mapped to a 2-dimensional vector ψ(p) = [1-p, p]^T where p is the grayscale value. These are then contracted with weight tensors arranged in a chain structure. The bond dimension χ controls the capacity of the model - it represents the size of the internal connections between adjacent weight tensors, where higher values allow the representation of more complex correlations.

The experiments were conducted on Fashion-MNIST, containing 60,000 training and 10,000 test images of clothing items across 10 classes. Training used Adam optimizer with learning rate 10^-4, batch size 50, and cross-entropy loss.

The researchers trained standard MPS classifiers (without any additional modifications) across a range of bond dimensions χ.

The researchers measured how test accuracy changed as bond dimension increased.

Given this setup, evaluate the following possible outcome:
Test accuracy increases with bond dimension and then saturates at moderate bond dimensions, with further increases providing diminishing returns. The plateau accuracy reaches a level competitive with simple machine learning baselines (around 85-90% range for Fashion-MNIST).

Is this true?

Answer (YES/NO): NO